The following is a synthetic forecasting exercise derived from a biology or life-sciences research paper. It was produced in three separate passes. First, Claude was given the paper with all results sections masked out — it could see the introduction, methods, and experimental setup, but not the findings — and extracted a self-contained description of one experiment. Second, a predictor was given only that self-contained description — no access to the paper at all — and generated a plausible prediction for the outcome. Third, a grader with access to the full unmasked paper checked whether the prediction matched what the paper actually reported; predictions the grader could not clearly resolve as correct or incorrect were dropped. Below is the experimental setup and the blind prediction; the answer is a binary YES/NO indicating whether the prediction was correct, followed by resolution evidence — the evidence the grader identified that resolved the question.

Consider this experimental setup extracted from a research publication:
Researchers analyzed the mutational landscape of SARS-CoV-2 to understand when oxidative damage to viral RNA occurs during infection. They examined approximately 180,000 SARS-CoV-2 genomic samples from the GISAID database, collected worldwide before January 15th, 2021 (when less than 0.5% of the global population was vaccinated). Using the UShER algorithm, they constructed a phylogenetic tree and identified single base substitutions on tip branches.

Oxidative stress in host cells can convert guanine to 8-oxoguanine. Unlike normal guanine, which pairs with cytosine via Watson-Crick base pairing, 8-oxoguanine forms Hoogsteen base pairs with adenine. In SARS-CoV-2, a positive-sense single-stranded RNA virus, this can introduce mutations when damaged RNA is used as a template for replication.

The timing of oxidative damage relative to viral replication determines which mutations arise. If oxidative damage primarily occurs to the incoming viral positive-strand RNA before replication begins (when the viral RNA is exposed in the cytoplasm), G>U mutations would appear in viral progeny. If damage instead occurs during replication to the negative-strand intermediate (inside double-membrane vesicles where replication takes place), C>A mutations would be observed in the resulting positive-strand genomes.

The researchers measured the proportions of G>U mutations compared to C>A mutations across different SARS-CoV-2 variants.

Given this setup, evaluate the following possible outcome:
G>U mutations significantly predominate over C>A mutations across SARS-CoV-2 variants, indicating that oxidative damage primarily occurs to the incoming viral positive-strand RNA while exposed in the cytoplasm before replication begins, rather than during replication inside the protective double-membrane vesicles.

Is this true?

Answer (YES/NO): YES